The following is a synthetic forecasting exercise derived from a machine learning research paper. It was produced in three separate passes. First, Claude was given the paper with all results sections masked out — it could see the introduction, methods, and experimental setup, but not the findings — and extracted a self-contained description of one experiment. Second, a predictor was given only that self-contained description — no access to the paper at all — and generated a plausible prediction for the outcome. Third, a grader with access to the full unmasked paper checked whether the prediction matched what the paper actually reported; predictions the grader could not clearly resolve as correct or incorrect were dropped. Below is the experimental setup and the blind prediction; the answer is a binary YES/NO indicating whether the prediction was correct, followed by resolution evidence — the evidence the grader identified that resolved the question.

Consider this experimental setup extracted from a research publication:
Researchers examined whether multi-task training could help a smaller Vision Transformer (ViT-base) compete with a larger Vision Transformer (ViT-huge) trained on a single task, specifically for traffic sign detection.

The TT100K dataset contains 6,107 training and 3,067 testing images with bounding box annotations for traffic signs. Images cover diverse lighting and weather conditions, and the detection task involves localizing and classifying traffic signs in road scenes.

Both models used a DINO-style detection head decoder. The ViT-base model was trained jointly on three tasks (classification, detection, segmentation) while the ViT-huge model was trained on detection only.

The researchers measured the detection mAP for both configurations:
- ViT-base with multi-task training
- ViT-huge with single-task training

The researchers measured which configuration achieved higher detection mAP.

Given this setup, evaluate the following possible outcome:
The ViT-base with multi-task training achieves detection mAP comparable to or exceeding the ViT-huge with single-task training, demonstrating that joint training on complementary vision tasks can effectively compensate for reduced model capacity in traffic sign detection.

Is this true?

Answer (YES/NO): NO